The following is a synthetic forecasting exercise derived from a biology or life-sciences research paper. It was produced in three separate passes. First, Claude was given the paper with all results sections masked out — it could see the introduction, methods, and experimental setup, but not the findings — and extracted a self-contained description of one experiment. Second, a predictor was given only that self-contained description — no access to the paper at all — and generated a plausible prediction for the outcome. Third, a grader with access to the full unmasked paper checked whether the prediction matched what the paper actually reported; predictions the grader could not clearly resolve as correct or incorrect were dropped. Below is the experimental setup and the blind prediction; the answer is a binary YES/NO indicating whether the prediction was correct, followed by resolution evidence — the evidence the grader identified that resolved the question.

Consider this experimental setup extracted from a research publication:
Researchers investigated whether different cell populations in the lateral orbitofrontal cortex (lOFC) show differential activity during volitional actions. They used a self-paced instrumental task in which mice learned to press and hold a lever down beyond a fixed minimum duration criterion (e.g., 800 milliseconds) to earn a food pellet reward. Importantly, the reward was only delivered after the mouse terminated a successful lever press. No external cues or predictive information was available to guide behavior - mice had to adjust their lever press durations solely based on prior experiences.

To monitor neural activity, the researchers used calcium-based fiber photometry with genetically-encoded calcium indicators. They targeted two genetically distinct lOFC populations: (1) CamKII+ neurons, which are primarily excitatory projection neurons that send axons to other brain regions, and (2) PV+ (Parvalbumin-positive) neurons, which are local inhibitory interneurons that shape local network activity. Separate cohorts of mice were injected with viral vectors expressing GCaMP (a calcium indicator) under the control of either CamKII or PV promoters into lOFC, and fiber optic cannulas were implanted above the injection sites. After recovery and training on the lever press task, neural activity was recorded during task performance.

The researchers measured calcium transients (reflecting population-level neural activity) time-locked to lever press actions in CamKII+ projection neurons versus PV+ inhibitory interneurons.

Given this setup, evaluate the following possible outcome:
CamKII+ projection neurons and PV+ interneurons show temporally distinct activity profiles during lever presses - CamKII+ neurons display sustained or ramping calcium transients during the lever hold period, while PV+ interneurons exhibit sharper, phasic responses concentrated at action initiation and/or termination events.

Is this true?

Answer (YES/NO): NO